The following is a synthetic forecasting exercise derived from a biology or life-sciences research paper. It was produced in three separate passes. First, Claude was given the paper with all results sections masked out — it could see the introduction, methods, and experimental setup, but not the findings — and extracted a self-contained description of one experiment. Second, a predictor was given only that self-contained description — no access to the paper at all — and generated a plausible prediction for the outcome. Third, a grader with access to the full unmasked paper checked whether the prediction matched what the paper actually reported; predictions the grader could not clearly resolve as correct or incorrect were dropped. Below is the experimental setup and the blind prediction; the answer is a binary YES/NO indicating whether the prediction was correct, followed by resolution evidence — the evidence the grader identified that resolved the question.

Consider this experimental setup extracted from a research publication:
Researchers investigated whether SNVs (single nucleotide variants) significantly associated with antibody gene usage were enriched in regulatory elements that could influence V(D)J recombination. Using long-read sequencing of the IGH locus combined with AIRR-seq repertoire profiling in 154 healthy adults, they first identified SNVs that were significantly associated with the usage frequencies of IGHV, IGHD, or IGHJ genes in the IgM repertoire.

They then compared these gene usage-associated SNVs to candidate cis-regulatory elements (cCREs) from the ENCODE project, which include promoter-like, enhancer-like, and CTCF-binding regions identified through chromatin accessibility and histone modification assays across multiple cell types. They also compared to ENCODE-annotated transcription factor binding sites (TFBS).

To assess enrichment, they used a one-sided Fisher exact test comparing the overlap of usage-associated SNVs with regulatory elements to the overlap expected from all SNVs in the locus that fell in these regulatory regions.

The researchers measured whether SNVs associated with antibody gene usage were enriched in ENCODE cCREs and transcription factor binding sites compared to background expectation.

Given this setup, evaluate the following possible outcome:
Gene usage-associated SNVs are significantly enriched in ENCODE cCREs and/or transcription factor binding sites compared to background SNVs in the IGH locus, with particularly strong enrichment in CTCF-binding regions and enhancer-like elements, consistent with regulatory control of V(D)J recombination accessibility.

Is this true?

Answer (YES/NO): YES